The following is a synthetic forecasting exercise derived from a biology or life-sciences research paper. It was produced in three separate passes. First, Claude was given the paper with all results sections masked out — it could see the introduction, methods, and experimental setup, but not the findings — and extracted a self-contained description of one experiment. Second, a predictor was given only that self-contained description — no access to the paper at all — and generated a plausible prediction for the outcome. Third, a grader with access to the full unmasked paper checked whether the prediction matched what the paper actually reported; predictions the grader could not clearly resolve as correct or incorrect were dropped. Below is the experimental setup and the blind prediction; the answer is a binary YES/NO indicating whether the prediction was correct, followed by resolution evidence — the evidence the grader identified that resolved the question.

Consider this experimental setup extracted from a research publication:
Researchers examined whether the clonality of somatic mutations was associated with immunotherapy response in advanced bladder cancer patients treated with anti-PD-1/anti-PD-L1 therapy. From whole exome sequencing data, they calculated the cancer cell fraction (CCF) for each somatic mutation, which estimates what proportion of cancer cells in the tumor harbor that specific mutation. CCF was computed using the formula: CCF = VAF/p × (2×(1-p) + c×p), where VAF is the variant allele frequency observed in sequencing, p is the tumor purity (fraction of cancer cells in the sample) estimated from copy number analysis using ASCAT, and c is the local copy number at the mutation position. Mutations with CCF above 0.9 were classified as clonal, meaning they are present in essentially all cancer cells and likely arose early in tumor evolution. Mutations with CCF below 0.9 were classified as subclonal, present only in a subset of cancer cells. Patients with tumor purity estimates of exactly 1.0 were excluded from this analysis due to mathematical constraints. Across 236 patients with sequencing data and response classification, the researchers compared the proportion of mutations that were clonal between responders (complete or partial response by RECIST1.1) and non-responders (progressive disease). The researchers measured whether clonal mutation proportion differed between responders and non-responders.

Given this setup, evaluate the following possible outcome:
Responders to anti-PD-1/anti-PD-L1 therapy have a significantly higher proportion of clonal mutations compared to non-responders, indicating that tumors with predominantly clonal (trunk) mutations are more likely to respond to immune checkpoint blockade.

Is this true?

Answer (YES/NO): NO